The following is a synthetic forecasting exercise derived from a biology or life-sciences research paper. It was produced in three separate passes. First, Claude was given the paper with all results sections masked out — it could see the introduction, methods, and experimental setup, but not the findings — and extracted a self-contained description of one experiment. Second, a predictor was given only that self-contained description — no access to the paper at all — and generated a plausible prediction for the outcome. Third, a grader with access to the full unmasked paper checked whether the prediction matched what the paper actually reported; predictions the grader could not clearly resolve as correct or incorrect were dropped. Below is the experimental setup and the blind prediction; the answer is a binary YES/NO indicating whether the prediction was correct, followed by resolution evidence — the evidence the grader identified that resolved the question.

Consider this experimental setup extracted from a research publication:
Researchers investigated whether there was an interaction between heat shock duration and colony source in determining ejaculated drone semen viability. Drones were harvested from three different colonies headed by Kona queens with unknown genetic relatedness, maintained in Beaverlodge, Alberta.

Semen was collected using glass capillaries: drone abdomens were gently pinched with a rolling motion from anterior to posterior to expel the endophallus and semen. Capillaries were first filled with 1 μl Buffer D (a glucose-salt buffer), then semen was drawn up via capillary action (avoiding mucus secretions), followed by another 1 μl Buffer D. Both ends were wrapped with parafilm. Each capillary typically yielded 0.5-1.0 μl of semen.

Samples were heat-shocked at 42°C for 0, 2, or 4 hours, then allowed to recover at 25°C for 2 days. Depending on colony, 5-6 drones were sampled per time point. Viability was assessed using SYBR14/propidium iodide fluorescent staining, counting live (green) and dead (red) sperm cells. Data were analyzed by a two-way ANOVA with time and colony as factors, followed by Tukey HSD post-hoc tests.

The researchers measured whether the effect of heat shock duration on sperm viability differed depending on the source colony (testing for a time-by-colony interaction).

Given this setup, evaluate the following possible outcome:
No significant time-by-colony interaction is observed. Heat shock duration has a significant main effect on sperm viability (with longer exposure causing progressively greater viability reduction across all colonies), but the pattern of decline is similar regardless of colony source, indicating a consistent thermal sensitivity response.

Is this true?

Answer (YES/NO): NO